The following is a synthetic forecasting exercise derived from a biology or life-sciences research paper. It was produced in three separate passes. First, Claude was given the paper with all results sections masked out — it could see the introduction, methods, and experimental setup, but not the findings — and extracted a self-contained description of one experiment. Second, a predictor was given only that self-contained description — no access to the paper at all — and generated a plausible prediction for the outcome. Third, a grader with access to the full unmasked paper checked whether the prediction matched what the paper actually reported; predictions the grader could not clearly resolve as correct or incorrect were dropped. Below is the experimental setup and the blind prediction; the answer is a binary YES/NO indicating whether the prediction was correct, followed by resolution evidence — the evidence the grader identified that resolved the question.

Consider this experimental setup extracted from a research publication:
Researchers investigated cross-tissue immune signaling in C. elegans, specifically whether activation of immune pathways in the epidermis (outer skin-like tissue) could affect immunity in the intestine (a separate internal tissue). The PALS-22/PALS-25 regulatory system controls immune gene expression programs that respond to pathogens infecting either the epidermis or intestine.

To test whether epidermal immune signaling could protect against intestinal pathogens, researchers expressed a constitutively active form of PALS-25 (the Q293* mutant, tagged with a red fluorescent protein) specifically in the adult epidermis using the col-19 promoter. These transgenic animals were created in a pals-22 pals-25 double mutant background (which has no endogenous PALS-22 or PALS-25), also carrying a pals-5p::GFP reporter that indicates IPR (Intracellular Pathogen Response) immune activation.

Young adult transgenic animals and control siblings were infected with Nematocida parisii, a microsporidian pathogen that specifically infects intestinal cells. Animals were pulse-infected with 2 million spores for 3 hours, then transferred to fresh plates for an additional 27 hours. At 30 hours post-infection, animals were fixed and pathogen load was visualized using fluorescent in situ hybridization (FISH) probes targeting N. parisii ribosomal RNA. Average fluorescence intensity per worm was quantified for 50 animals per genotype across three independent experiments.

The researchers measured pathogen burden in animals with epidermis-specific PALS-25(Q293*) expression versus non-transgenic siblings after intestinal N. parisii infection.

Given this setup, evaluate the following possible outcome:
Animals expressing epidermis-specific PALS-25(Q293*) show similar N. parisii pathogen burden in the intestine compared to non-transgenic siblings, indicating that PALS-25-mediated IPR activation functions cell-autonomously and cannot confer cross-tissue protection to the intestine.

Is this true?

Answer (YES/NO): NO